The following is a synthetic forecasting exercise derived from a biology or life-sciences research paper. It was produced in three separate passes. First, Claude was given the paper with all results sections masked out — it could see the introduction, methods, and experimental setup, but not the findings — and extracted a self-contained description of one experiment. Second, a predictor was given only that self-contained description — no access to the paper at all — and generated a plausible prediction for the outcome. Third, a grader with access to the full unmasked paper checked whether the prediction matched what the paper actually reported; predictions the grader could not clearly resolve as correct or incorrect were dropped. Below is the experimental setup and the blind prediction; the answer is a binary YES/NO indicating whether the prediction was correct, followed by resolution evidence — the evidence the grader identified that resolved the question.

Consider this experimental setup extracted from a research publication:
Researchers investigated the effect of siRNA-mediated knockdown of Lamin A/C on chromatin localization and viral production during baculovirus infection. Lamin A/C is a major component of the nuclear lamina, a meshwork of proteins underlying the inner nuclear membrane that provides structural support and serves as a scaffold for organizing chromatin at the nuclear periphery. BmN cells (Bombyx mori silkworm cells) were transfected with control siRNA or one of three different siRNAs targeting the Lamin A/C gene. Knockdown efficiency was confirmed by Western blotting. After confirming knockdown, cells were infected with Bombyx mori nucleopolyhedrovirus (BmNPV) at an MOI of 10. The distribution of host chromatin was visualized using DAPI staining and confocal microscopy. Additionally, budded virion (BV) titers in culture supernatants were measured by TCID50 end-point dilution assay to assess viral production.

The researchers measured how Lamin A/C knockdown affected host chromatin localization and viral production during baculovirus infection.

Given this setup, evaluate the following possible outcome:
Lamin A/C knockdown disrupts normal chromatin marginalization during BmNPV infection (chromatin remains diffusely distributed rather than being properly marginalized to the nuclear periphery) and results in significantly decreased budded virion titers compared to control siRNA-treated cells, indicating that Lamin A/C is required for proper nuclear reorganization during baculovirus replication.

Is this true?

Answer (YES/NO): NO